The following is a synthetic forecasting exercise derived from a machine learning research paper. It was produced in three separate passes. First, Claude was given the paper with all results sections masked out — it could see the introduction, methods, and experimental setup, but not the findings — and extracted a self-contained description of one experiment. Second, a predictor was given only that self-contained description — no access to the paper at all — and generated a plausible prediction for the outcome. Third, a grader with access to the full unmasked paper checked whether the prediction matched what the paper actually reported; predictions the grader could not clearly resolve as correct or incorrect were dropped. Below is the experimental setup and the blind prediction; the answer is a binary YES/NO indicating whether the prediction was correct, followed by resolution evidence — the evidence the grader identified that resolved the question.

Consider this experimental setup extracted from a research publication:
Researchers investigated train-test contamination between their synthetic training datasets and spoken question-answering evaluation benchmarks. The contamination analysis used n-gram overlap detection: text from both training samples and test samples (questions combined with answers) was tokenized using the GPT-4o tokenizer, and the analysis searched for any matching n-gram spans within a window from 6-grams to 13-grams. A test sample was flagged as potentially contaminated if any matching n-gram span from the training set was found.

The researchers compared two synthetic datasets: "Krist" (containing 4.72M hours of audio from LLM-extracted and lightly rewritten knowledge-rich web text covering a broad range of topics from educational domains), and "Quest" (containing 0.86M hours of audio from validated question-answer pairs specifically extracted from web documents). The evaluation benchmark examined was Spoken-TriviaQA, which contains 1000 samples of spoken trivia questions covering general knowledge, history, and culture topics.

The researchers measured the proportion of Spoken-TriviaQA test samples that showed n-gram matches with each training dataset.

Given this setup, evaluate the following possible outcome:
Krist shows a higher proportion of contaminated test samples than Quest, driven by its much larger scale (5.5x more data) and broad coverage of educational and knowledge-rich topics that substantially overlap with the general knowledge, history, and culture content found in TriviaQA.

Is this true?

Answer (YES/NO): YES